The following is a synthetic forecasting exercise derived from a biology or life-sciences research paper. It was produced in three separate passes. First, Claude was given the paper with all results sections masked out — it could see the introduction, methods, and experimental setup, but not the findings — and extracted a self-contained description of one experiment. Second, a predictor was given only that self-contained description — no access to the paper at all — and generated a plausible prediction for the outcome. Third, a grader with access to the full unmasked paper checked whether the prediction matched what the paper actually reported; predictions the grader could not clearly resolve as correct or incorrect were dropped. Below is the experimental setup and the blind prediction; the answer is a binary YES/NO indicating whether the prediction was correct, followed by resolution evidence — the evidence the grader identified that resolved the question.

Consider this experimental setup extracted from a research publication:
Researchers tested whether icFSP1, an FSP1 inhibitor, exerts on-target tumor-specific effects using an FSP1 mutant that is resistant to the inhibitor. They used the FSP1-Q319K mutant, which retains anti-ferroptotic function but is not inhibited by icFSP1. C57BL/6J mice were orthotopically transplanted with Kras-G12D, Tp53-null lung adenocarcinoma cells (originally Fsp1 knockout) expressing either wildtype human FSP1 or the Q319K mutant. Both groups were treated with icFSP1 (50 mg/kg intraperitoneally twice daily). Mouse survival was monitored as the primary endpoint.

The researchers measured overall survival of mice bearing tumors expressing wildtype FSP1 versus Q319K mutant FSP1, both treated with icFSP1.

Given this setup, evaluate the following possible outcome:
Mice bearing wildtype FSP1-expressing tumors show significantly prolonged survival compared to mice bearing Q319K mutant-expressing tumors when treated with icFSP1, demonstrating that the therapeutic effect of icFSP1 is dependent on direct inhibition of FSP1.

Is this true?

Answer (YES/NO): YES